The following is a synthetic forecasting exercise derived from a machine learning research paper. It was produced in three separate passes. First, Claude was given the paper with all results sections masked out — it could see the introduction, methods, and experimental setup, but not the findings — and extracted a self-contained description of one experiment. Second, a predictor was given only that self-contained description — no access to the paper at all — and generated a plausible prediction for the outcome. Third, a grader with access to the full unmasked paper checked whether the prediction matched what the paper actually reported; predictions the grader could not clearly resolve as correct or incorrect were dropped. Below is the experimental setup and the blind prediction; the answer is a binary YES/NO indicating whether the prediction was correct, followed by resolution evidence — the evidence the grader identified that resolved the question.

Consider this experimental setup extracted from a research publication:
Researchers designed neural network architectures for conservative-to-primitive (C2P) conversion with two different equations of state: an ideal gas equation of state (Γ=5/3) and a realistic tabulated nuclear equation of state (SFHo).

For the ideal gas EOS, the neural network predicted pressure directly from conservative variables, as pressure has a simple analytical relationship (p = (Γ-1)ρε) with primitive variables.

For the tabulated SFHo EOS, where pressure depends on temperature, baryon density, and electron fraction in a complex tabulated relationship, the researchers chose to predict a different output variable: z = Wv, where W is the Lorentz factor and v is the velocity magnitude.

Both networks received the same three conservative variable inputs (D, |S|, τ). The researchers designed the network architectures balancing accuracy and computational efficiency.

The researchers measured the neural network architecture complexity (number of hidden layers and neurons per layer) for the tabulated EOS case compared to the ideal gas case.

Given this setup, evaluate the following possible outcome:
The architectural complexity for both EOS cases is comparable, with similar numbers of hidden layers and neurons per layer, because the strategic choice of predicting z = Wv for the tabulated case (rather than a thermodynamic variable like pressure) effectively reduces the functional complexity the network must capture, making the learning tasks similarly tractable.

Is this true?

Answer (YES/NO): NO